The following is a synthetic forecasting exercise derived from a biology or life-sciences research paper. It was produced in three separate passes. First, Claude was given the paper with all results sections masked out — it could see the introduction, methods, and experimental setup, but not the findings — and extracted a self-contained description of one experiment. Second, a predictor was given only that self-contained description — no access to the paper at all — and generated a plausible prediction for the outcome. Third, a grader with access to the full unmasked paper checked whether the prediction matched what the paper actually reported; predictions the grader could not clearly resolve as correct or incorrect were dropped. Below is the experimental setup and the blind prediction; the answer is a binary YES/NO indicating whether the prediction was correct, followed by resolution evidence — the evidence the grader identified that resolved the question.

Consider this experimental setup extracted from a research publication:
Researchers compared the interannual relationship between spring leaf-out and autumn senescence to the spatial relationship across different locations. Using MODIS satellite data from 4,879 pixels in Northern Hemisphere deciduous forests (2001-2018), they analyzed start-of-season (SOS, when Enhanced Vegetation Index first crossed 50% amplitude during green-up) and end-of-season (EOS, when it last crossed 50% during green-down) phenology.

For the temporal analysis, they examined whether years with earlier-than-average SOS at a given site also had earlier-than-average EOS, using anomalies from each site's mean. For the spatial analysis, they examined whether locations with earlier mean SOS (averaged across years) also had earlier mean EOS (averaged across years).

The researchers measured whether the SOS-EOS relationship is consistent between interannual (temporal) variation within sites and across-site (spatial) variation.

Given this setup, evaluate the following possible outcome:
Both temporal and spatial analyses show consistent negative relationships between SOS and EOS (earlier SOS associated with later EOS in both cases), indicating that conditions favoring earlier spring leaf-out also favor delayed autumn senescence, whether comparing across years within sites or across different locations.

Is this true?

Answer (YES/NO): NO